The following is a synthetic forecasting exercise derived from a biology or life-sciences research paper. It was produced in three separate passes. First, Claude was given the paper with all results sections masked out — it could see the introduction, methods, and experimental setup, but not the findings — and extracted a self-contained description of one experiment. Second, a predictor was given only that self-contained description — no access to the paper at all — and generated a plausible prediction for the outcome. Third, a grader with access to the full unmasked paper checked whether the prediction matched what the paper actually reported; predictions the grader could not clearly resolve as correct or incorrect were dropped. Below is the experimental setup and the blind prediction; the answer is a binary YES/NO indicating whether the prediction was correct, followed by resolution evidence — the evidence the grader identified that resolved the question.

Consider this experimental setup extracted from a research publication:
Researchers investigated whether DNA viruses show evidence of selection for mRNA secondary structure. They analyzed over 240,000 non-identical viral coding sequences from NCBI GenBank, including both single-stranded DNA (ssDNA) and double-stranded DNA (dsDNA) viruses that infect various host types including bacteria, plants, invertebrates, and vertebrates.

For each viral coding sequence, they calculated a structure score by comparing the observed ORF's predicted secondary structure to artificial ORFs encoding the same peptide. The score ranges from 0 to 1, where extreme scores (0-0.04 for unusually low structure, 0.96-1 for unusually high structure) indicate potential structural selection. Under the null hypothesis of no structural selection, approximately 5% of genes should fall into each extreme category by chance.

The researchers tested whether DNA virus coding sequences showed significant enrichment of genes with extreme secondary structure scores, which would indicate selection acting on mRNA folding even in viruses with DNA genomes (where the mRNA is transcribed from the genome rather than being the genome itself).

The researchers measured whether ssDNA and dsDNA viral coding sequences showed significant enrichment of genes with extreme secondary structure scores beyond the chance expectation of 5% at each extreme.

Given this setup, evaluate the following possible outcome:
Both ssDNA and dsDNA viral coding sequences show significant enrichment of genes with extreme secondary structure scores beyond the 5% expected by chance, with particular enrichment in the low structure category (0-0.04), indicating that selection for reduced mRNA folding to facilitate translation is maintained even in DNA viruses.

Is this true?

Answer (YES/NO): NO